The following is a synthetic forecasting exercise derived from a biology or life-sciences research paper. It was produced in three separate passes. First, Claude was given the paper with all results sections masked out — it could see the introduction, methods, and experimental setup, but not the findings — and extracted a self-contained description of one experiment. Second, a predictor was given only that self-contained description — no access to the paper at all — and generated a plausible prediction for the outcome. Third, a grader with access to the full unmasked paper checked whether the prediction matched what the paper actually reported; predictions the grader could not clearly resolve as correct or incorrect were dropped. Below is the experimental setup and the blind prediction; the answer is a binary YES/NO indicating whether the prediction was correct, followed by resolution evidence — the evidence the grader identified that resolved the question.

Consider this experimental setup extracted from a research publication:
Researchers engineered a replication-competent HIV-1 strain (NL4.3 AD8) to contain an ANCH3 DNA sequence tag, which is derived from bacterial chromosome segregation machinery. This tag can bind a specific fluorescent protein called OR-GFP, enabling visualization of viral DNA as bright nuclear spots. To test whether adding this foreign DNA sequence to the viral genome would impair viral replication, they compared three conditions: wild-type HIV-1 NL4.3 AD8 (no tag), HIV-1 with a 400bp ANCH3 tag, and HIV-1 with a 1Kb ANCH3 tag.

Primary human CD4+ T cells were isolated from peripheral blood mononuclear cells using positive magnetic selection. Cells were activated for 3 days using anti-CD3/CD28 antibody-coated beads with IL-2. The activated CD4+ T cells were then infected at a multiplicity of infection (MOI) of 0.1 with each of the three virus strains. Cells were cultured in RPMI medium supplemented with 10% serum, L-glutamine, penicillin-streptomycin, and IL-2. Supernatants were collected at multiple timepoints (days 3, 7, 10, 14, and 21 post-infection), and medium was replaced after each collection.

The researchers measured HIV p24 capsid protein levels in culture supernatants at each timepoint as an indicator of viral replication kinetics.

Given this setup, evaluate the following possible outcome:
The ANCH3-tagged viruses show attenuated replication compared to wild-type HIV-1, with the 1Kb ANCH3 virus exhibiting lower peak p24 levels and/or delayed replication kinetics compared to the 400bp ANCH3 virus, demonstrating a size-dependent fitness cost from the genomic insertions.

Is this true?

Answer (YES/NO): NO